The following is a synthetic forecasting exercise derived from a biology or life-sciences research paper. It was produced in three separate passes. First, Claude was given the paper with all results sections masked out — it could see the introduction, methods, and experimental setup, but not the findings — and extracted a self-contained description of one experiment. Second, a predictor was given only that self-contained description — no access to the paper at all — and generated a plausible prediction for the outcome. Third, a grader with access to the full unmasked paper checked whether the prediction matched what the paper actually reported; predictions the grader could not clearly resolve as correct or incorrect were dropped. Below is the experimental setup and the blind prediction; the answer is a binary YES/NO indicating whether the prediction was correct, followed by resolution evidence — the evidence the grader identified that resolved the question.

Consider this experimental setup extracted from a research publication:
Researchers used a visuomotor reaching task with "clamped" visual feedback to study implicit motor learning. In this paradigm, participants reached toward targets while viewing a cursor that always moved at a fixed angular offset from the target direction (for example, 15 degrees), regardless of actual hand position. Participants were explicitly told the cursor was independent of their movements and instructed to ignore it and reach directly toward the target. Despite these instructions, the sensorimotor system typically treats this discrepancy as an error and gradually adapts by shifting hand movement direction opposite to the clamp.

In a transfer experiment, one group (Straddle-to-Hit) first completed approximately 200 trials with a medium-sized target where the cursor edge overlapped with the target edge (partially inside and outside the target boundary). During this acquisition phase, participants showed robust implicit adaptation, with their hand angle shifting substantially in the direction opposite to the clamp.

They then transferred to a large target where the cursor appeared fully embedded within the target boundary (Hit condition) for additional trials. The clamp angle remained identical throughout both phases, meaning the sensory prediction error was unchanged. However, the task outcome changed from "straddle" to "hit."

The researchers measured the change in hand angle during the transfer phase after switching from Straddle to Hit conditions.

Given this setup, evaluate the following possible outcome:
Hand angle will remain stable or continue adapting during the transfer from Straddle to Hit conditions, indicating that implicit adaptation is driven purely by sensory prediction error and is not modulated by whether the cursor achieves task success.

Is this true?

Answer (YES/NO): NO